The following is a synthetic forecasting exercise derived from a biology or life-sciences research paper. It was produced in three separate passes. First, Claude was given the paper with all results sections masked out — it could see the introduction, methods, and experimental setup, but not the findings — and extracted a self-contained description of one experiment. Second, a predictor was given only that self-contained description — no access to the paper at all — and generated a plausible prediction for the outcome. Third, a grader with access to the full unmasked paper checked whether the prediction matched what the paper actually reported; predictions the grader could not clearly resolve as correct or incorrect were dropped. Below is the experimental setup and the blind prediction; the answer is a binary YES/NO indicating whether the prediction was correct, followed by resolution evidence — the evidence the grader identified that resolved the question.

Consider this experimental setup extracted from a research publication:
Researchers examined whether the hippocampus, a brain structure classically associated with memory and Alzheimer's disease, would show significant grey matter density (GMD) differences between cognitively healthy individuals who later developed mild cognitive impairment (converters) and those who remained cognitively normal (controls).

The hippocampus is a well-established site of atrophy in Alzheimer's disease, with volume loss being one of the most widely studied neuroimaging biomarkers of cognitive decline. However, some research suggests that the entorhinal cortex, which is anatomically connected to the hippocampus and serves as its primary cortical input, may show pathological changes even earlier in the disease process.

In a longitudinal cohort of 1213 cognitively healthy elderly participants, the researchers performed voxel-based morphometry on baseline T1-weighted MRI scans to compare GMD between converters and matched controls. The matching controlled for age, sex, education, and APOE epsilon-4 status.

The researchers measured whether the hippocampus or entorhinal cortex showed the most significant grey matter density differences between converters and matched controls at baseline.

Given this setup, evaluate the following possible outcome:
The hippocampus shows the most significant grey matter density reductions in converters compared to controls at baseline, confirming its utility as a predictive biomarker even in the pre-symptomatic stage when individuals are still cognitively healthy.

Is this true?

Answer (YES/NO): NO